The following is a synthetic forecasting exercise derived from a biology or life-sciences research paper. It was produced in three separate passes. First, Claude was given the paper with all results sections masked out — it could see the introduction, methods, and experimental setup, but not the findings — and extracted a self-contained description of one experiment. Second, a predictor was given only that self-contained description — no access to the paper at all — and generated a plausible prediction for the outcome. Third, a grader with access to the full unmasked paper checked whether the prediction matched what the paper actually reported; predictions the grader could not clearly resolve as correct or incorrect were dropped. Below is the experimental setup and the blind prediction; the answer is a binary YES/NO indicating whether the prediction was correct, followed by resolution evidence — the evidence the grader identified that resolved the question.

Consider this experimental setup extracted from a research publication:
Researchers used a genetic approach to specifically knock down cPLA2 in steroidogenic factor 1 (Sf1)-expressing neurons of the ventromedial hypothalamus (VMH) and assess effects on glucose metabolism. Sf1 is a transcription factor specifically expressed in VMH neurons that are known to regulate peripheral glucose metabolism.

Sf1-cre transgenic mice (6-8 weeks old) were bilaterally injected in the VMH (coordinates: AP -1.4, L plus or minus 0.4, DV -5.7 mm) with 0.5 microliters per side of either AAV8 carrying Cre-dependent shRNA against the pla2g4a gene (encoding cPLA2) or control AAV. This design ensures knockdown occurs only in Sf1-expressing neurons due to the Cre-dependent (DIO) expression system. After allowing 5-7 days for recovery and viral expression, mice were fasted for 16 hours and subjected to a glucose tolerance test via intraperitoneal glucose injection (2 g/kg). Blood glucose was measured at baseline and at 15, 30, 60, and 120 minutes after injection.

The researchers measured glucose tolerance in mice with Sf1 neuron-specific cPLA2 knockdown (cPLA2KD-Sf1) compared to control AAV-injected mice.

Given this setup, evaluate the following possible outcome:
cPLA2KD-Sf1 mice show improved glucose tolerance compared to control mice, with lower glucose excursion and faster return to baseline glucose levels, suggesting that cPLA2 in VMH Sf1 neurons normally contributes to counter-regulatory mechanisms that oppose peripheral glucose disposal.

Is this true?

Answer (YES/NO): NO